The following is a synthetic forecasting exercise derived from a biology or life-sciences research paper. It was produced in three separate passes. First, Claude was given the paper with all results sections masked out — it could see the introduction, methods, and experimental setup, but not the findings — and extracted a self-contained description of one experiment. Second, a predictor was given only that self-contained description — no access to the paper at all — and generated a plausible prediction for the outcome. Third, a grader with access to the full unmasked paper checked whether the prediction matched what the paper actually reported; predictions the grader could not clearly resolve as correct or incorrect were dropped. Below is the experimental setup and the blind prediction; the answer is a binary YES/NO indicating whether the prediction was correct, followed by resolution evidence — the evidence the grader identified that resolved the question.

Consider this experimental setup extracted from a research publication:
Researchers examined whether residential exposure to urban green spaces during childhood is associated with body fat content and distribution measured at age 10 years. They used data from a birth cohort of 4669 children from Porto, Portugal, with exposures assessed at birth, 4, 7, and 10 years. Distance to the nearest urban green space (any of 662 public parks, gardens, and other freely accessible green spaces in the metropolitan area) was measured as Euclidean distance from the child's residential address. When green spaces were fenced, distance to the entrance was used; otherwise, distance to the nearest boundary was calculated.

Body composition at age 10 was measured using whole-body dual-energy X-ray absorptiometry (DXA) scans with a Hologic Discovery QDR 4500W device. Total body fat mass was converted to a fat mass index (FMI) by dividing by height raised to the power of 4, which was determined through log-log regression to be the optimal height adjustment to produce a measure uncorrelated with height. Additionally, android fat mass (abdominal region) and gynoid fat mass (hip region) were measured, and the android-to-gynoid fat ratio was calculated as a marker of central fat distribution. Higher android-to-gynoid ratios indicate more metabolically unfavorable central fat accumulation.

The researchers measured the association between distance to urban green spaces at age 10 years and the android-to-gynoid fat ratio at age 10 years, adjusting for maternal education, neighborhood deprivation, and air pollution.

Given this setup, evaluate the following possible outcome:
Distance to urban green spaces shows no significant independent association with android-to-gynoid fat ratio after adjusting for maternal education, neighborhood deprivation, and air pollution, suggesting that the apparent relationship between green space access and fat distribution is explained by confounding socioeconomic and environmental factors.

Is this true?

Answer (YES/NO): NO